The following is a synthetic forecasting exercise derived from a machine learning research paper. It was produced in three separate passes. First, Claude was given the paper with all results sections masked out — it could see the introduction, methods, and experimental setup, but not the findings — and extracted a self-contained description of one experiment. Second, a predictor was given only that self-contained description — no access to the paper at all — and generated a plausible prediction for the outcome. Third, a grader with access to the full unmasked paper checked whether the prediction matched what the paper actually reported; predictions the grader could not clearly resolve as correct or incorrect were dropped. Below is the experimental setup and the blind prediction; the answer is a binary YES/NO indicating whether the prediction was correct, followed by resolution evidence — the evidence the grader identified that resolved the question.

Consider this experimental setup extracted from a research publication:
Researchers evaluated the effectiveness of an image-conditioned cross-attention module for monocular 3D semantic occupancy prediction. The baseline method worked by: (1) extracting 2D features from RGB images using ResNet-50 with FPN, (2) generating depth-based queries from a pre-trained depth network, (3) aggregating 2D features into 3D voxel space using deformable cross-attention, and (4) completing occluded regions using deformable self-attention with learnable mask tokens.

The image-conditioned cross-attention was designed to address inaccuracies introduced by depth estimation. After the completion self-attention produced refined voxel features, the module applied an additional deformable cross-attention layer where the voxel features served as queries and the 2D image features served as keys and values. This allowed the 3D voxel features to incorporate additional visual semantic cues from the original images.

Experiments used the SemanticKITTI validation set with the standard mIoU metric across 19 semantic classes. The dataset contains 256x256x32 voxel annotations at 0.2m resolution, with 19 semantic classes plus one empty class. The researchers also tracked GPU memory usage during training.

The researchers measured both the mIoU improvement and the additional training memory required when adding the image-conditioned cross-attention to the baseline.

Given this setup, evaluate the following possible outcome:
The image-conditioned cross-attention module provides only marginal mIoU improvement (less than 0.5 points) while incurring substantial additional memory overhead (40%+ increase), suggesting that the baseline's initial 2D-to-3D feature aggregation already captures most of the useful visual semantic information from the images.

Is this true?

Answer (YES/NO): NO